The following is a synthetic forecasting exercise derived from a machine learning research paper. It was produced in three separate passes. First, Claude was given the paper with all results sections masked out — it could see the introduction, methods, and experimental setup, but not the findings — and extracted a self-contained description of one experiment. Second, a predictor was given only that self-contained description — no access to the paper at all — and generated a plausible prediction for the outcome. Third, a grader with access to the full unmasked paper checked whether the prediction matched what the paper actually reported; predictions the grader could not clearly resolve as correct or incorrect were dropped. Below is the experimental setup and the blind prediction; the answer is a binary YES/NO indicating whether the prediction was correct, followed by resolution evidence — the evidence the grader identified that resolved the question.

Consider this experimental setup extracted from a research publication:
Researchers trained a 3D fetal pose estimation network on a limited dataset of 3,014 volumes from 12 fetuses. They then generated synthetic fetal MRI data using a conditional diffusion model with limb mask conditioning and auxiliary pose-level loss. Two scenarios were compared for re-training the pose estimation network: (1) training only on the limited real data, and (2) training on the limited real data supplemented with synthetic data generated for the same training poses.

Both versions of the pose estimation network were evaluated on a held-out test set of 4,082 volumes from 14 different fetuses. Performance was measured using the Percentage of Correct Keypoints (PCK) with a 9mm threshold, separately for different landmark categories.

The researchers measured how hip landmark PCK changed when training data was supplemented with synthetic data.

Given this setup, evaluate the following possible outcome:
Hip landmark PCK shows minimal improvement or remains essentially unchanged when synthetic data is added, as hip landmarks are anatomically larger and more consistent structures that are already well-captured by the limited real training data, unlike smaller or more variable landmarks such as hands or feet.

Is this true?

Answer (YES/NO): NO